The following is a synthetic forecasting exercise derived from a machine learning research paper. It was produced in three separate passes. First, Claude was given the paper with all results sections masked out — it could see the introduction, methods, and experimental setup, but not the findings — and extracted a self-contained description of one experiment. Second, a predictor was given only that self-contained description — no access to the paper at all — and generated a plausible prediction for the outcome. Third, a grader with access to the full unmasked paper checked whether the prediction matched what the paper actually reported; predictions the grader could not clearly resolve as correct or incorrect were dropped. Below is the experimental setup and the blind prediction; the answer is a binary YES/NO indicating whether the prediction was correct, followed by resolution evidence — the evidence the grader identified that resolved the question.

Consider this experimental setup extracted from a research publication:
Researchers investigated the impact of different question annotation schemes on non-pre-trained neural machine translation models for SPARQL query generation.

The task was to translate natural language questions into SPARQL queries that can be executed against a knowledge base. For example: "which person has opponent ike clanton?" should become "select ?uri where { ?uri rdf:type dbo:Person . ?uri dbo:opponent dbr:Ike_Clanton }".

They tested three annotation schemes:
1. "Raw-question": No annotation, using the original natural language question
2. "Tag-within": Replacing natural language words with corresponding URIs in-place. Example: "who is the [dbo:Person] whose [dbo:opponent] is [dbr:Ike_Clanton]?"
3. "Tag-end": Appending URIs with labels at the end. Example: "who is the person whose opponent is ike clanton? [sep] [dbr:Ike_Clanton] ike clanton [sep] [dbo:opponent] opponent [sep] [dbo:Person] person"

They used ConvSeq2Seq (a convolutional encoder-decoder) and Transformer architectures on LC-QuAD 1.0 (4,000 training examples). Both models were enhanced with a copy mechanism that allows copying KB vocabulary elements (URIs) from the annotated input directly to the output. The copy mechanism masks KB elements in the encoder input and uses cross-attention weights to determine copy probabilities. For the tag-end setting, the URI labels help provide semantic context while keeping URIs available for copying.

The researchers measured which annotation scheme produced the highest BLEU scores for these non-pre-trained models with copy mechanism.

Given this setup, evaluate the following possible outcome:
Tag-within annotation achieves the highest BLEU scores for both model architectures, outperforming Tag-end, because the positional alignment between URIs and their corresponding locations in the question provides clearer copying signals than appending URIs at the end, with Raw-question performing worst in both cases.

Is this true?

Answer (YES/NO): YES